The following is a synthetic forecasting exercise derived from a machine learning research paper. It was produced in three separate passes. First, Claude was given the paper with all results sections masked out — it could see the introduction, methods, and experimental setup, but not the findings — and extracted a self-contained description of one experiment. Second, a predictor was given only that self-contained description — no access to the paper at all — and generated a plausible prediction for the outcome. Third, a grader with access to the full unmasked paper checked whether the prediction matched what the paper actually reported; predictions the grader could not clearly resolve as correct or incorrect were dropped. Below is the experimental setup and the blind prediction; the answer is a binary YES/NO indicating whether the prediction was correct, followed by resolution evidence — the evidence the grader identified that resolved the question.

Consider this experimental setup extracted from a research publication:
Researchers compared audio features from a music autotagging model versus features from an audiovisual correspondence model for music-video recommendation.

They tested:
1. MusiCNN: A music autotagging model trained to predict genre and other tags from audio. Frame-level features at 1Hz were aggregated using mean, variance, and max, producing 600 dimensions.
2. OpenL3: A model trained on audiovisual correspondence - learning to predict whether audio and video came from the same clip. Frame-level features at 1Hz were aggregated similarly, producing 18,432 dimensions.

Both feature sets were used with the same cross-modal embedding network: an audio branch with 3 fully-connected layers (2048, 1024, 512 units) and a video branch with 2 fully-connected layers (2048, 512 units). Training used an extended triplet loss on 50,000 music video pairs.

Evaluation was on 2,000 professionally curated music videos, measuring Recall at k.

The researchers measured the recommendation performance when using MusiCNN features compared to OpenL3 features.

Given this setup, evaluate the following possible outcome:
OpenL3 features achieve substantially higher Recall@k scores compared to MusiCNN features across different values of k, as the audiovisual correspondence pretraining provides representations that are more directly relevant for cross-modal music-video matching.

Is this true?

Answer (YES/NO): YES